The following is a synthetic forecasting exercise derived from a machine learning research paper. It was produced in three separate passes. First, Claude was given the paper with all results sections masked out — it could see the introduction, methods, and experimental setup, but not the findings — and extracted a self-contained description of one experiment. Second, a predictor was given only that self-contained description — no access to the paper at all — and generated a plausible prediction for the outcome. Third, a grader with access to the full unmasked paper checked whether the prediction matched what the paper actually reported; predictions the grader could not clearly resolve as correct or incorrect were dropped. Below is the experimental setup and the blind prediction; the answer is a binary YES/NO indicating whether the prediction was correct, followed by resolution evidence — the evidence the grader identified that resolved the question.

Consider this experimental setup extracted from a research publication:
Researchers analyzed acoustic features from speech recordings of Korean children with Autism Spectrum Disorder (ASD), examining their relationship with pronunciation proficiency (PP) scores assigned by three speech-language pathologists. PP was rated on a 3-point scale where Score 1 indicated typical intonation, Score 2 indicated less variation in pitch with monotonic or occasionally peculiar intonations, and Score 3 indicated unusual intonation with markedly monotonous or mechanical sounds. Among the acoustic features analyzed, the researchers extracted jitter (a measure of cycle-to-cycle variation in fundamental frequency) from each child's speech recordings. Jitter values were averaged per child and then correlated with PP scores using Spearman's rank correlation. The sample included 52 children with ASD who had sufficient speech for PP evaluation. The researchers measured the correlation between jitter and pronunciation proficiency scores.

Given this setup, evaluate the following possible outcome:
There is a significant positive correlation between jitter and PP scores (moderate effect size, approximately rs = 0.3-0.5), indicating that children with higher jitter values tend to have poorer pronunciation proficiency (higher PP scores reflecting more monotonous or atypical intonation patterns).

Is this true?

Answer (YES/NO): YES